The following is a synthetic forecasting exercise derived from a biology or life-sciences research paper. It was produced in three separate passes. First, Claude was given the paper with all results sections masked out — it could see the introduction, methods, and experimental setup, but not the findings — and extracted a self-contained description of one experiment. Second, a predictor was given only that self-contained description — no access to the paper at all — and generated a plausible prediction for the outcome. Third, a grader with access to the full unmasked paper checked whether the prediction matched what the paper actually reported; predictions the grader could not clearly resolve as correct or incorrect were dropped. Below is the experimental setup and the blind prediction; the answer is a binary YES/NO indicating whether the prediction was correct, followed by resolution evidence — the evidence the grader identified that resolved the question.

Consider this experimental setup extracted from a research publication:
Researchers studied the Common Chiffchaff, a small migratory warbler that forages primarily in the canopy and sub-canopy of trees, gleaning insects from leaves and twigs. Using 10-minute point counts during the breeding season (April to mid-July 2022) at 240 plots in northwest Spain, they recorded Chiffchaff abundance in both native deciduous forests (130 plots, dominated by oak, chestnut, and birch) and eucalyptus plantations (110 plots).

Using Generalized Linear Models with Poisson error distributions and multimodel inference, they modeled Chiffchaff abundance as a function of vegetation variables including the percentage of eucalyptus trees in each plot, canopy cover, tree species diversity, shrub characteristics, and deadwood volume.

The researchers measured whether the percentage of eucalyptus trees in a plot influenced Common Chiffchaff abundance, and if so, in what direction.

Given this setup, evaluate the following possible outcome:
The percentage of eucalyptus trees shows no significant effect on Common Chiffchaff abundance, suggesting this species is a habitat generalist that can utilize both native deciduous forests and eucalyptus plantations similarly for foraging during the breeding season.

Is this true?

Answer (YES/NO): YES